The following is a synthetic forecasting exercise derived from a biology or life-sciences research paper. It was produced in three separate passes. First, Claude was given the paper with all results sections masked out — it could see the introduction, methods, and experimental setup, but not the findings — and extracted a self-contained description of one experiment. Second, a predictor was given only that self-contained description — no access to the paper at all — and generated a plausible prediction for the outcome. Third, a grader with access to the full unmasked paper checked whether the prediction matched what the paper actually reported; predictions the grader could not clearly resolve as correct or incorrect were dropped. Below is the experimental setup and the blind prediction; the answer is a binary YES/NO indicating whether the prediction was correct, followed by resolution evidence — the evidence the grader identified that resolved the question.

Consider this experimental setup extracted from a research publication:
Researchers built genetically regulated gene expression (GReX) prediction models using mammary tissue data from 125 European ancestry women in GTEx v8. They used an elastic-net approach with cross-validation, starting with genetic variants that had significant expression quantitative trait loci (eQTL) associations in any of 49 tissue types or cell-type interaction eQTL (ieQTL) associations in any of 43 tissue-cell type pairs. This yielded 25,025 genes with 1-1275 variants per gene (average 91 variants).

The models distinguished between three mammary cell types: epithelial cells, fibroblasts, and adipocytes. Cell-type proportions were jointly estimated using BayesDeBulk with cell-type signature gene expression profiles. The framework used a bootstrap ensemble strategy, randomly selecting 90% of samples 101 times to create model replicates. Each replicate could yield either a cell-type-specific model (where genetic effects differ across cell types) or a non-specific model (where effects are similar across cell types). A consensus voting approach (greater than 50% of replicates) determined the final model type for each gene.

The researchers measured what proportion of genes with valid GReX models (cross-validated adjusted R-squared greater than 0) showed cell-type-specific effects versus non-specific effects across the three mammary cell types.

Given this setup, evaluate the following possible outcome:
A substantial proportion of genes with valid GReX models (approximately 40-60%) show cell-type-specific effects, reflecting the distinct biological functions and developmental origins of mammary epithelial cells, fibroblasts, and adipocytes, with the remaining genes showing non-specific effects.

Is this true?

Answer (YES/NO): NO